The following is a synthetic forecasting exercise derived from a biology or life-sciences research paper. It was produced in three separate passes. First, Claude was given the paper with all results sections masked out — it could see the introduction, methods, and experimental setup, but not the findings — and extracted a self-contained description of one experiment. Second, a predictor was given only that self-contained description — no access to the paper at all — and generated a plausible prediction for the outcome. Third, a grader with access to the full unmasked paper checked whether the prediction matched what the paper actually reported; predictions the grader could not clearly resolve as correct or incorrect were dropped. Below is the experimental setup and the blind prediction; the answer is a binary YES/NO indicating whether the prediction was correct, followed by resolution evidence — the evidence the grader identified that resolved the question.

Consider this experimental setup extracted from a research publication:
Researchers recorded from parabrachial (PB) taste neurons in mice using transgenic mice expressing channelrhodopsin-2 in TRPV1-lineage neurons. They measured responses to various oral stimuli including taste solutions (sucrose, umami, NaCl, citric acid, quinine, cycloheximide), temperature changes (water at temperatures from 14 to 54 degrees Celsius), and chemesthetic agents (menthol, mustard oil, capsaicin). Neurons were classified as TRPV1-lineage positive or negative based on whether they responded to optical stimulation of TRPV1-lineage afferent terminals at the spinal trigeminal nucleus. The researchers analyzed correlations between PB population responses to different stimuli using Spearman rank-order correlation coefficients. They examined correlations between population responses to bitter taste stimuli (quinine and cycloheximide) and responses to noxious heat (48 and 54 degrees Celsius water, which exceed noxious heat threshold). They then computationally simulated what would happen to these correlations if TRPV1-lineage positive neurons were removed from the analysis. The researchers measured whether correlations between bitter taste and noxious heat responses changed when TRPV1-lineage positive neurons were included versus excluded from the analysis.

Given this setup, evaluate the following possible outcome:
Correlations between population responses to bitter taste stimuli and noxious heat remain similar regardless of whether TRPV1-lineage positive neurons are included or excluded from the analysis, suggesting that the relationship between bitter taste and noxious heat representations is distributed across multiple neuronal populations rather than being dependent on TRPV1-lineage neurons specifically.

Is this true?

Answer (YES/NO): NO